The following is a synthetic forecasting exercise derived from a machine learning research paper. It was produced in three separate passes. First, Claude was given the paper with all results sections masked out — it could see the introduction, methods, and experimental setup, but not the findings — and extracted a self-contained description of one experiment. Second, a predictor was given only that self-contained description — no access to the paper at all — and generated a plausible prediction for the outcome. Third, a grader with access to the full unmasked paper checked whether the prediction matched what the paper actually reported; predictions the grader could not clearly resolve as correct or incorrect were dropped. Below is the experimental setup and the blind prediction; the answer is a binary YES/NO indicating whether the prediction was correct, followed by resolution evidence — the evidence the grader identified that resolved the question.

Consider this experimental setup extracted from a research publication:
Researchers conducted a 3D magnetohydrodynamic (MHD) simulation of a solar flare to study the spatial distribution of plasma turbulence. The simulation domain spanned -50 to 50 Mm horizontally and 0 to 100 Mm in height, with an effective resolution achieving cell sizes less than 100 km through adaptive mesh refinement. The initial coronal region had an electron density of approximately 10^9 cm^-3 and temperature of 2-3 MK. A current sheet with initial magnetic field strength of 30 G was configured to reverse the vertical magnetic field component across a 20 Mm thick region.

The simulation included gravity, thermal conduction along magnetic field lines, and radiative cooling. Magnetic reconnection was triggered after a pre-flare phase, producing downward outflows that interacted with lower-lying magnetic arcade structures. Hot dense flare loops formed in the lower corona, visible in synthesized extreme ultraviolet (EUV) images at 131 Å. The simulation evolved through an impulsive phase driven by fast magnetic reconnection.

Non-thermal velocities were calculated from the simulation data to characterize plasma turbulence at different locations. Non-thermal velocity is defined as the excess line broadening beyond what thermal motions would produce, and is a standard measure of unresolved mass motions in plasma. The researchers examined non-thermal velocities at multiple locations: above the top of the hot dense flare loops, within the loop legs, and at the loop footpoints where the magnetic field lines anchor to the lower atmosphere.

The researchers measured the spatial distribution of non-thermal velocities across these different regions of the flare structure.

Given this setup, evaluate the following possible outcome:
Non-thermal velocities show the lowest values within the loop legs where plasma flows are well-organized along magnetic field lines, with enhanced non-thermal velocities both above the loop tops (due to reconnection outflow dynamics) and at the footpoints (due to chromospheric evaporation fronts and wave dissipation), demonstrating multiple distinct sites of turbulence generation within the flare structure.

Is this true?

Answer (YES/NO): NO